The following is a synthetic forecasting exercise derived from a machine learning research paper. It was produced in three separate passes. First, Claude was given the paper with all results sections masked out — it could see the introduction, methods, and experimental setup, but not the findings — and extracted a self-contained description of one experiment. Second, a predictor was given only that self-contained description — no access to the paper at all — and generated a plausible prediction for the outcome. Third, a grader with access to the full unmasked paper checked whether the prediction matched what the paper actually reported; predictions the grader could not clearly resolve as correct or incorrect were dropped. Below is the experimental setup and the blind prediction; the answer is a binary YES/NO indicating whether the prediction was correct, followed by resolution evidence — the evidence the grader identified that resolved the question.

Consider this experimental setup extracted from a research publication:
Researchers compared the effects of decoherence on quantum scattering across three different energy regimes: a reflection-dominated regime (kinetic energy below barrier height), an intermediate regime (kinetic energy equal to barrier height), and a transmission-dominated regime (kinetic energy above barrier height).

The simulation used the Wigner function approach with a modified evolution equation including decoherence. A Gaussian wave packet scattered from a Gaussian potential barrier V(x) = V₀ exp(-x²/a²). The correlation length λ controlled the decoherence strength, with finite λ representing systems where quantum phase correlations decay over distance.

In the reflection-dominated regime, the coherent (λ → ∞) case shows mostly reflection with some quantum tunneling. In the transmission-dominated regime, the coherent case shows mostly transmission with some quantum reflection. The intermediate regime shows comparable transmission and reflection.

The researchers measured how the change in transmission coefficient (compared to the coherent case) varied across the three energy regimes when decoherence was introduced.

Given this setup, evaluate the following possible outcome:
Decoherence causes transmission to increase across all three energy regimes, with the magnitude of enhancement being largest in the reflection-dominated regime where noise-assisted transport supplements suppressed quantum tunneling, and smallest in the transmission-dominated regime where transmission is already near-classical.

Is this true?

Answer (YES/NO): NO